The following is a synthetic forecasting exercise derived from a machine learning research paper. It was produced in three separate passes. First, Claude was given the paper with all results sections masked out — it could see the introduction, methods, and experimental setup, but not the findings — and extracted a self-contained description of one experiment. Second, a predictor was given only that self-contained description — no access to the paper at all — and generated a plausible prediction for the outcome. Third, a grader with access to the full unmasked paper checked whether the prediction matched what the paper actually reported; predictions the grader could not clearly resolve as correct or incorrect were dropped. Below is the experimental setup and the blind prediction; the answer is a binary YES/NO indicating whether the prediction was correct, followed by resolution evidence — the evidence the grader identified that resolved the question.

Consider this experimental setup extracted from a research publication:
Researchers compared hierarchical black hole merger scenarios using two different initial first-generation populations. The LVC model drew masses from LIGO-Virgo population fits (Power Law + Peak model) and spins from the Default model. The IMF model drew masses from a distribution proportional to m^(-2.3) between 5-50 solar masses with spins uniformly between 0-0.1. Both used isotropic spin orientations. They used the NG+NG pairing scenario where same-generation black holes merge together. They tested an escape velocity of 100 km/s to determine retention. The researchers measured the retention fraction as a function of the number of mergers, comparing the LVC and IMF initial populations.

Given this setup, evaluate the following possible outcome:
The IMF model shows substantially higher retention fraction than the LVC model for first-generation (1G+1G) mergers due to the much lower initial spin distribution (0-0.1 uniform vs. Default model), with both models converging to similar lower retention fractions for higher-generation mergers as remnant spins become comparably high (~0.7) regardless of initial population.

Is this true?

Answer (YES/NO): NO